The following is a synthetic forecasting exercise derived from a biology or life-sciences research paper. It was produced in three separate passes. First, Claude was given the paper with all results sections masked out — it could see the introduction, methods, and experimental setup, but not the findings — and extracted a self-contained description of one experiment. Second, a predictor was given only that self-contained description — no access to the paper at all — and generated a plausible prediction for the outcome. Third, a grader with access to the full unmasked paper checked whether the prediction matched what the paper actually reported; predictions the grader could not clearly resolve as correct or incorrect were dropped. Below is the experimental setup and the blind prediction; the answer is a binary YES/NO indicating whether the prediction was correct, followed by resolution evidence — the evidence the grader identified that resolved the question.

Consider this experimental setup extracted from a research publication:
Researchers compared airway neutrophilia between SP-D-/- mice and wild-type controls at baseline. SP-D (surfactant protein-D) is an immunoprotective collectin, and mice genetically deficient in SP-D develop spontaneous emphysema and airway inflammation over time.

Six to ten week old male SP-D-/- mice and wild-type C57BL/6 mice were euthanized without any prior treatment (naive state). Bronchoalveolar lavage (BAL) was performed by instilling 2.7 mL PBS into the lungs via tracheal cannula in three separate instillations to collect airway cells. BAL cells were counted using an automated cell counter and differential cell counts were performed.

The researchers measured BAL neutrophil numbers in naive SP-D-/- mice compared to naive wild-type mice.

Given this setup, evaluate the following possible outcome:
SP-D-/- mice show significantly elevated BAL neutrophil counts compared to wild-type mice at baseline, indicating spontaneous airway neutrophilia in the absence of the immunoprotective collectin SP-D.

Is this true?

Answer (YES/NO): YES